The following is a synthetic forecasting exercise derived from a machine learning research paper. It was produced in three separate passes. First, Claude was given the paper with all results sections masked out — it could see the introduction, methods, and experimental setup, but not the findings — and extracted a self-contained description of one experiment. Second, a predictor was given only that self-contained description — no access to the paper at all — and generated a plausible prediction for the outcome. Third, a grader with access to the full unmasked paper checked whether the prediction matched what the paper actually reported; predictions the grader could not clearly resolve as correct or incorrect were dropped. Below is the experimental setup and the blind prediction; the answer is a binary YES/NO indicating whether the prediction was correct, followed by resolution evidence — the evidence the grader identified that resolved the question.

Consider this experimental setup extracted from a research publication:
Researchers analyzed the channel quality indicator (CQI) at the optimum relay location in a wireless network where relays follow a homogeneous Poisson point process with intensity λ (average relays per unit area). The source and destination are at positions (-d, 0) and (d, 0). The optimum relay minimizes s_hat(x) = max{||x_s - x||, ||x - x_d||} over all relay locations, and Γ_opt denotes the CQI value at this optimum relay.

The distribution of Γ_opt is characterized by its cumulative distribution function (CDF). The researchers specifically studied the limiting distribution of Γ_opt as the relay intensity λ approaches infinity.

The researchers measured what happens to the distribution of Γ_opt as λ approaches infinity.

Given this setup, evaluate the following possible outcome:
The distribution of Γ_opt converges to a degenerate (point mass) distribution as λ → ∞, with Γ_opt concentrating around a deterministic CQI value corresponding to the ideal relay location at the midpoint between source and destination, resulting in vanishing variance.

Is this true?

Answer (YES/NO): YES